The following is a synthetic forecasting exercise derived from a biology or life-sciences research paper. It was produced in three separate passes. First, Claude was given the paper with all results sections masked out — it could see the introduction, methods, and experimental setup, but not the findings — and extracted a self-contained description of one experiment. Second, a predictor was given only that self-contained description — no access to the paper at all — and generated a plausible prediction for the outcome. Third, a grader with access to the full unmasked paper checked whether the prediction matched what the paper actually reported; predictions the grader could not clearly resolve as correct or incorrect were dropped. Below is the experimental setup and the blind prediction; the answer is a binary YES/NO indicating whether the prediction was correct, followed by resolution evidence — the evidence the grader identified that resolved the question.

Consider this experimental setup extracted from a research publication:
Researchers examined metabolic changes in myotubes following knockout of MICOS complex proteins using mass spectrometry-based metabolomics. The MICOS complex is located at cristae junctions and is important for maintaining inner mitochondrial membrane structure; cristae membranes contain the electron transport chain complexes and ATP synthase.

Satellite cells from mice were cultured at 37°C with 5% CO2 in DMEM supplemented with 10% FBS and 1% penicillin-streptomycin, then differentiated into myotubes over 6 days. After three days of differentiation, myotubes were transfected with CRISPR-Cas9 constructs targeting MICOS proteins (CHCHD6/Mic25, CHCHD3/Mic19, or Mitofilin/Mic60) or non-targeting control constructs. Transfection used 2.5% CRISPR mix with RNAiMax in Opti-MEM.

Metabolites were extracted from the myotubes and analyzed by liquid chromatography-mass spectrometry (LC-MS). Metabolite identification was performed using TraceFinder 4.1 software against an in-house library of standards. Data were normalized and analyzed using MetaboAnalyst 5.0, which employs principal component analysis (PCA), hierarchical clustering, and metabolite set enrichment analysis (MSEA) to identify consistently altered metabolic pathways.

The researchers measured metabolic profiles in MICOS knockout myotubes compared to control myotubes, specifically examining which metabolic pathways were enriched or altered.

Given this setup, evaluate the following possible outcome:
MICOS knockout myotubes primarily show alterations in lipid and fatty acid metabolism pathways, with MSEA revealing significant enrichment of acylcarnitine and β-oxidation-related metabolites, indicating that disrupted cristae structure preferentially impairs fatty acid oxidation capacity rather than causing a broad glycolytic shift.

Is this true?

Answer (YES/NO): NO